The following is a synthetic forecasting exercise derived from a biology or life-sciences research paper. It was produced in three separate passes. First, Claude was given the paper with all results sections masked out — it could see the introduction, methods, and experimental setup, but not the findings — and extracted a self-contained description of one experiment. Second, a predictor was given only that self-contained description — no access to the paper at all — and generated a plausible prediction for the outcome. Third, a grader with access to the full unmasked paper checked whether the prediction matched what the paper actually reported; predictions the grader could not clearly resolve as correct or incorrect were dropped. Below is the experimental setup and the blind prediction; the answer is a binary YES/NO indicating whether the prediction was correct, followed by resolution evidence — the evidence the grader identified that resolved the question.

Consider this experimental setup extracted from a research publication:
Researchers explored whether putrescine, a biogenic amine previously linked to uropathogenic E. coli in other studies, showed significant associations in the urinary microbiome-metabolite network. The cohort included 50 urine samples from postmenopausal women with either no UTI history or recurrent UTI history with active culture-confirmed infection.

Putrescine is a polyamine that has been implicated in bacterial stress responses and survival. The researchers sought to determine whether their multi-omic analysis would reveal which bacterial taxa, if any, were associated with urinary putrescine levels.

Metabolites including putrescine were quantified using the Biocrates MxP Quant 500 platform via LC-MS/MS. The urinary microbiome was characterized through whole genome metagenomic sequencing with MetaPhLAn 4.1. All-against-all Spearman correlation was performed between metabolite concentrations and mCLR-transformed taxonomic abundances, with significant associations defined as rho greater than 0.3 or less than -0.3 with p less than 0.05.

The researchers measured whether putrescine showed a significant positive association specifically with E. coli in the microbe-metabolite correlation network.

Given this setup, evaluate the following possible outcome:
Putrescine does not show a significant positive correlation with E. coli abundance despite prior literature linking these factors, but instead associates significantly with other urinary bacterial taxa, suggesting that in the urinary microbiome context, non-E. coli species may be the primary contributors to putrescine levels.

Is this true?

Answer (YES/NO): NO